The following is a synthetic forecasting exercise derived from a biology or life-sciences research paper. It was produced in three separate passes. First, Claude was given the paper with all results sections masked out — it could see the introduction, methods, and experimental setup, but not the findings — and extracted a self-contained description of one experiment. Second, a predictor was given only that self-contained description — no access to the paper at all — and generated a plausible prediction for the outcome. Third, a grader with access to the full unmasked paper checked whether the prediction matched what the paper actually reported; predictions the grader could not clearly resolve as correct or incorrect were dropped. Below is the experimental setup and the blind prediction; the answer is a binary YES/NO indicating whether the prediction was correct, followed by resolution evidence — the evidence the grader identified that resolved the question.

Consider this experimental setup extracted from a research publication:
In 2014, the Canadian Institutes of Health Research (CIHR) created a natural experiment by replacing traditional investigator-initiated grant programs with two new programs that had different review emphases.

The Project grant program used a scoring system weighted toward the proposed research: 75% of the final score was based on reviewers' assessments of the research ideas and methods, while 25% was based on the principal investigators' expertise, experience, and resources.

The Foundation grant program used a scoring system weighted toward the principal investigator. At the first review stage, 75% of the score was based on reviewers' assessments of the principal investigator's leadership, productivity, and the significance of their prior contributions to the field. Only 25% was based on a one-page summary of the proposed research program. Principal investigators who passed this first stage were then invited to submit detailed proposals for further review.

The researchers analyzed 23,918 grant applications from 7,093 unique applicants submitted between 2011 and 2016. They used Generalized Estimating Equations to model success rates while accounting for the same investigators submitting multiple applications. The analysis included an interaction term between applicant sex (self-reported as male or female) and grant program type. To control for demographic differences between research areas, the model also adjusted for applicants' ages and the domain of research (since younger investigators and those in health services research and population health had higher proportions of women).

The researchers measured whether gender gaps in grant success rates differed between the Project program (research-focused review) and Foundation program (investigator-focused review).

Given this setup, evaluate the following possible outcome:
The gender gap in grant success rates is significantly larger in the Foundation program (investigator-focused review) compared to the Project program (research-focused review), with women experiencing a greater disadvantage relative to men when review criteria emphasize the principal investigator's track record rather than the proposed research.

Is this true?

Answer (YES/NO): YES